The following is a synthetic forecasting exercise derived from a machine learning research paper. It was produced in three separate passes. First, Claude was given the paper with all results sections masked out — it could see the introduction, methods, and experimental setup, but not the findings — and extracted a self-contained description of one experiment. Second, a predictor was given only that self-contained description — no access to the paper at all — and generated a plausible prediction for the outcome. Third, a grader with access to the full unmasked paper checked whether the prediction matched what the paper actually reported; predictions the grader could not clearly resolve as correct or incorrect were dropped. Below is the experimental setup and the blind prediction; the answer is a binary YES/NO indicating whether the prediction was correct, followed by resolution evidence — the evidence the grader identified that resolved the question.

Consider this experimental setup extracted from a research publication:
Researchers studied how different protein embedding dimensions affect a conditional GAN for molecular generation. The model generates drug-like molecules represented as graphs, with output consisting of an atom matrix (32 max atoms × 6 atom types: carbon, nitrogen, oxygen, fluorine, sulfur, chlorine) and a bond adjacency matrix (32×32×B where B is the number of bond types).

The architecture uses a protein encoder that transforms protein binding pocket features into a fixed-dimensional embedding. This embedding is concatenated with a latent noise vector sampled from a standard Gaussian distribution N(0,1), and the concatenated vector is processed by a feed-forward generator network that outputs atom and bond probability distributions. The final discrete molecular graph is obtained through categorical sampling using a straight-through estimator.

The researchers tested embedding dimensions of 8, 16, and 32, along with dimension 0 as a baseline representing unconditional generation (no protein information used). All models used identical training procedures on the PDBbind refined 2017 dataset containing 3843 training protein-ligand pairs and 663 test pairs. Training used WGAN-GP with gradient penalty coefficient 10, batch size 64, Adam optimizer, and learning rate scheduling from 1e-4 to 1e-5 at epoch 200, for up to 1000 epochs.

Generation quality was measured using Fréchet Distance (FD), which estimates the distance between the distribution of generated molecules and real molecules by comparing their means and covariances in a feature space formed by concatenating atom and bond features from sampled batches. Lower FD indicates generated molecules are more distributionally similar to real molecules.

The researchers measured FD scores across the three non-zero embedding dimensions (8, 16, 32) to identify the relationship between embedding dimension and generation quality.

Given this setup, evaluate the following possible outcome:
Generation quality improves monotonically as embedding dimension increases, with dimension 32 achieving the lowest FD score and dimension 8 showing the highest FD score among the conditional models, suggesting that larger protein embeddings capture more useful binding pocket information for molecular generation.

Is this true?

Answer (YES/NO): NO